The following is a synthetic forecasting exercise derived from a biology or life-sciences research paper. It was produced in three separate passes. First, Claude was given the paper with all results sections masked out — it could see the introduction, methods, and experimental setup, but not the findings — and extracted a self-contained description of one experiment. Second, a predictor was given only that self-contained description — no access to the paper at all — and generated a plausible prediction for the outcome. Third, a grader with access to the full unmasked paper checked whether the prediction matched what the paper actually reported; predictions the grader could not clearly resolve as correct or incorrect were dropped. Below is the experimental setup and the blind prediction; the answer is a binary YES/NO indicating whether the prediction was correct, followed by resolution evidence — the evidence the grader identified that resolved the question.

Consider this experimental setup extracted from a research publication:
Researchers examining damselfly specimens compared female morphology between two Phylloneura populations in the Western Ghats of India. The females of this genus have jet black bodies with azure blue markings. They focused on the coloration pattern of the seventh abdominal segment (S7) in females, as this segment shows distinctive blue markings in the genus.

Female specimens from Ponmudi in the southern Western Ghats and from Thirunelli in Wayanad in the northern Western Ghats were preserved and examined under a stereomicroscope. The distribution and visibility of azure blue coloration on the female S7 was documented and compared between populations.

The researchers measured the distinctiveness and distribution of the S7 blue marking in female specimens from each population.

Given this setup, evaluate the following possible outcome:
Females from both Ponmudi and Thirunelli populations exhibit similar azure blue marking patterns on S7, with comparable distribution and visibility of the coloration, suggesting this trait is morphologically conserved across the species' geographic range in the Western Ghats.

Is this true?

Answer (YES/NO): NO